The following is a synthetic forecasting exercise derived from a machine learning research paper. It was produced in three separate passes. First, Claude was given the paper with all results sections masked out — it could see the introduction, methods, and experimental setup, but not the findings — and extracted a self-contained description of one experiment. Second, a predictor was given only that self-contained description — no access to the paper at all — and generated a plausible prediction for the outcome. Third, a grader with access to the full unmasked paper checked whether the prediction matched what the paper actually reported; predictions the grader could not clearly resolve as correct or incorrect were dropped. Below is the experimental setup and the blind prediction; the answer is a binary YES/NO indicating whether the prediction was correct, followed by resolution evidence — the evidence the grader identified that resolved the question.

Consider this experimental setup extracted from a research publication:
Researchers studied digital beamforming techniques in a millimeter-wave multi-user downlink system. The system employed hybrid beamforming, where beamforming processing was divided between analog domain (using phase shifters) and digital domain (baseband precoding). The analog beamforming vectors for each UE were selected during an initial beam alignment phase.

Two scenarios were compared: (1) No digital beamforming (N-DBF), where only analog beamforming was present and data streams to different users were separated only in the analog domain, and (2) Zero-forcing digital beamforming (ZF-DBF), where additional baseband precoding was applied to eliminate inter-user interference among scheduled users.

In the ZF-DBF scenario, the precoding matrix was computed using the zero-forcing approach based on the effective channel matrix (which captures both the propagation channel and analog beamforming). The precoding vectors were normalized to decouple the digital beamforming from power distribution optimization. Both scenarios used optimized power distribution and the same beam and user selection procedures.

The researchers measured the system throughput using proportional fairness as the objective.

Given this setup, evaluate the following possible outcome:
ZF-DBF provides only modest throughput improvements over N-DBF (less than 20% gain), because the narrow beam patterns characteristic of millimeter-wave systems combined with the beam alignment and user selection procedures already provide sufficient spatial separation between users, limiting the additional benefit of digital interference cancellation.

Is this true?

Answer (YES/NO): NO